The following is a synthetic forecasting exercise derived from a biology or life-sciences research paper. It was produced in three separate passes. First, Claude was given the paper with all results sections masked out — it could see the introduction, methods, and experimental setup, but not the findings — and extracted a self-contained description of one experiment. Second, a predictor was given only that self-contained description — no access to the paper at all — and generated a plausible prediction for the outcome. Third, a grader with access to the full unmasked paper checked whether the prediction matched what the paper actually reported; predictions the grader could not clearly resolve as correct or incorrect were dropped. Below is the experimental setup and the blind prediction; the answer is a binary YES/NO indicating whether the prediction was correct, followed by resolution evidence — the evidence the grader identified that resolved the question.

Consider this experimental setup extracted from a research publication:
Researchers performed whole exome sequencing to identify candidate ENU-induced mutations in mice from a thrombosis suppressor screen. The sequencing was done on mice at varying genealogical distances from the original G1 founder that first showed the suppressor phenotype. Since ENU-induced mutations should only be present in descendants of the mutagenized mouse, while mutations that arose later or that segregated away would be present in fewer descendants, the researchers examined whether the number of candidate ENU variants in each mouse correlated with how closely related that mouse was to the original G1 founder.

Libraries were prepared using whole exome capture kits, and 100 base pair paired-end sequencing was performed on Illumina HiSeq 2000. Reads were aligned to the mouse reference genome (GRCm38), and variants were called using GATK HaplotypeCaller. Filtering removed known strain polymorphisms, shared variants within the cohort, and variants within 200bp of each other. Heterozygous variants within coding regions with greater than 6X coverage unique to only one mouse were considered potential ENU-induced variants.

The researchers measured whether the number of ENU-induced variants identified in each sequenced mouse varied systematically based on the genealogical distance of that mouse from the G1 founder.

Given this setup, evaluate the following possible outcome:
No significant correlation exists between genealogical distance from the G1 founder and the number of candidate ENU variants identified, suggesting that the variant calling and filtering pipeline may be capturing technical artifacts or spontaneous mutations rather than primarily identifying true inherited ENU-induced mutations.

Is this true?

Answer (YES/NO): NO